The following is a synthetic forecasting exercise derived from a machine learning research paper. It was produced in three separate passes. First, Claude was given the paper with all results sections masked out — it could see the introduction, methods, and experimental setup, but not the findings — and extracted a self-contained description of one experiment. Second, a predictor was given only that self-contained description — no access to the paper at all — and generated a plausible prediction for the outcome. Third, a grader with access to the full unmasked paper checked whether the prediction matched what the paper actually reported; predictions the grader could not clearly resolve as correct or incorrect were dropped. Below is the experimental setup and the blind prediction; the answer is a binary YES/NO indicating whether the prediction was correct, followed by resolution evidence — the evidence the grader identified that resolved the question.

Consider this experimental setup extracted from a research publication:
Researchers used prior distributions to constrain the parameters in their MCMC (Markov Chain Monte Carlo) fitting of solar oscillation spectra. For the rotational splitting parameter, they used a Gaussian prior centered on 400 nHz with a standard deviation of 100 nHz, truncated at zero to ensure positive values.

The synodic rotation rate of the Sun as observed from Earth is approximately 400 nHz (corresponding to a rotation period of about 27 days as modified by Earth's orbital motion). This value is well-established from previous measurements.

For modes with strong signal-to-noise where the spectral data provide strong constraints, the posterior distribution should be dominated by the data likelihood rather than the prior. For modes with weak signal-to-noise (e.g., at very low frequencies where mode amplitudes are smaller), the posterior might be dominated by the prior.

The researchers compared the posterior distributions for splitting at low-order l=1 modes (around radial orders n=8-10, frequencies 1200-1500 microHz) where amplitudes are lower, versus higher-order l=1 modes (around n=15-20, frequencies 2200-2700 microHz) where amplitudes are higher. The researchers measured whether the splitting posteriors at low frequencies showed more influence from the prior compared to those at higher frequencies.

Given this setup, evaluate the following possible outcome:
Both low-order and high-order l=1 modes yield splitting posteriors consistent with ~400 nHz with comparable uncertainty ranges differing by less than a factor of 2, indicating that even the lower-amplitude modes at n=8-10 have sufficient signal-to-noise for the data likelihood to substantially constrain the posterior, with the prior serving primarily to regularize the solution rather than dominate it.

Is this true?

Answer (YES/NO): NO